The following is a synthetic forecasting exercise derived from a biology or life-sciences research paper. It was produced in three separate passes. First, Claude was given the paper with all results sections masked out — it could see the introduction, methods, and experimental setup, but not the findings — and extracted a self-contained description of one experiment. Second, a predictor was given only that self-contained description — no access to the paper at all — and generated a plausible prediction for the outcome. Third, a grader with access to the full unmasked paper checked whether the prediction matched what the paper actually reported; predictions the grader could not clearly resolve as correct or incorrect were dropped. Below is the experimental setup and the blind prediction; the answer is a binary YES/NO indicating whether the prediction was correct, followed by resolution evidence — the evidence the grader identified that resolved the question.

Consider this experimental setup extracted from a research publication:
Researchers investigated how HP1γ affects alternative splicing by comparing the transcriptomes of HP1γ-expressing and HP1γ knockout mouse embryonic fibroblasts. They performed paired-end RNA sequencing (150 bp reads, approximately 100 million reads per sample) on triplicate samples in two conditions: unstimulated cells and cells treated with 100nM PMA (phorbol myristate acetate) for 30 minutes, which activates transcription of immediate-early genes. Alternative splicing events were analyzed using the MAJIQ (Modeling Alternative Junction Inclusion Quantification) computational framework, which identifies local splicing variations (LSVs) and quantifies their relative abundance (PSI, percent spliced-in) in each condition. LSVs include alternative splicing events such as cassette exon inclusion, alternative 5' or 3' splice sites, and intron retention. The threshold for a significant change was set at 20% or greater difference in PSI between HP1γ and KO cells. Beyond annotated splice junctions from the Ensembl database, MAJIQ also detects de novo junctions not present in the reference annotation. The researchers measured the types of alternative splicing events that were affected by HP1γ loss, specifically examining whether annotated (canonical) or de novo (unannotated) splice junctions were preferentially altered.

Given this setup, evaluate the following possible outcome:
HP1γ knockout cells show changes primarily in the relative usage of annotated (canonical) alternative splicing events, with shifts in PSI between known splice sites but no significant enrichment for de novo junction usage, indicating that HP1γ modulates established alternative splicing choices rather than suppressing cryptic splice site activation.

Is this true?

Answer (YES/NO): NO